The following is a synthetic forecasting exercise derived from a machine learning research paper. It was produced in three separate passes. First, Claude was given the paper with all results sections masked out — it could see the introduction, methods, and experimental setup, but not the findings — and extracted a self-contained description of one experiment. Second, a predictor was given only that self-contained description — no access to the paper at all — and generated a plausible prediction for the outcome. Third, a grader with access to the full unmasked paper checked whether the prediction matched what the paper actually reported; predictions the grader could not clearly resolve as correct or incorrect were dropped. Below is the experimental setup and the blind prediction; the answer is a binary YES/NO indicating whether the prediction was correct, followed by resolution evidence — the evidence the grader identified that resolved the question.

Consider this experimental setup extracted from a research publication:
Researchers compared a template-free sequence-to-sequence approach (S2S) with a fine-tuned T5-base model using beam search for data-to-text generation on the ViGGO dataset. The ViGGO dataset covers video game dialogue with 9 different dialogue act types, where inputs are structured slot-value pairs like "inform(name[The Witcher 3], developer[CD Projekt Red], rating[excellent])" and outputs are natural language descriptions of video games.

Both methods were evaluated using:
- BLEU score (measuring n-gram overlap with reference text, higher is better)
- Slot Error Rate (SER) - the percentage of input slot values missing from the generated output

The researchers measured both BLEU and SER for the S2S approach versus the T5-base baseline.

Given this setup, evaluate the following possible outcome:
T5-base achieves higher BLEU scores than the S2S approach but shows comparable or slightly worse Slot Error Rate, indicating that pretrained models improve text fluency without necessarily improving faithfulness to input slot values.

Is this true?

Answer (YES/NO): NO